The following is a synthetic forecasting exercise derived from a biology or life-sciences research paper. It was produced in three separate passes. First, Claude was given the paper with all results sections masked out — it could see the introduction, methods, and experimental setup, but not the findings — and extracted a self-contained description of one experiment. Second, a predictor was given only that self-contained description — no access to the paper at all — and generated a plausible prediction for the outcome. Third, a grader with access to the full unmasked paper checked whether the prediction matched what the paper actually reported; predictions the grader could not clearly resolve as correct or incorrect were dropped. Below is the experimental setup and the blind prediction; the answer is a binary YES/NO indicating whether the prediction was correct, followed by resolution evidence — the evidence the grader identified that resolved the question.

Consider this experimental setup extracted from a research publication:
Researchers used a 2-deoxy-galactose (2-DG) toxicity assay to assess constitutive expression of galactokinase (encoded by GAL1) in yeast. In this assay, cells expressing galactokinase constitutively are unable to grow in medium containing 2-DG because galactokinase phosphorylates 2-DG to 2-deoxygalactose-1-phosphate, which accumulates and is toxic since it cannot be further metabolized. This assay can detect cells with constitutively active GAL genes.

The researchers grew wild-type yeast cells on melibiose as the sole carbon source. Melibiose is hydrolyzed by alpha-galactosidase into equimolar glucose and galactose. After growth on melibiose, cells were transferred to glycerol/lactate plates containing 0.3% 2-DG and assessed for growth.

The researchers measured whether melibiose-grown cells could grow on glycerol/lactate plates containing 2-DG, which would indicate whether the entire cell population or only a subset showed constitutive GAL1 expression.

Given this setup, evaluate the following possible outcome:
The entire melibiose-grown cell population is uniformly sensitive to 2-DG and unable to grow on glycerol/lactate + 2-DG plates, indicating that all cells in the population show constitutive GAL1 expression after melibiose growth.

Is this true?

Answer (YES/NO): NO